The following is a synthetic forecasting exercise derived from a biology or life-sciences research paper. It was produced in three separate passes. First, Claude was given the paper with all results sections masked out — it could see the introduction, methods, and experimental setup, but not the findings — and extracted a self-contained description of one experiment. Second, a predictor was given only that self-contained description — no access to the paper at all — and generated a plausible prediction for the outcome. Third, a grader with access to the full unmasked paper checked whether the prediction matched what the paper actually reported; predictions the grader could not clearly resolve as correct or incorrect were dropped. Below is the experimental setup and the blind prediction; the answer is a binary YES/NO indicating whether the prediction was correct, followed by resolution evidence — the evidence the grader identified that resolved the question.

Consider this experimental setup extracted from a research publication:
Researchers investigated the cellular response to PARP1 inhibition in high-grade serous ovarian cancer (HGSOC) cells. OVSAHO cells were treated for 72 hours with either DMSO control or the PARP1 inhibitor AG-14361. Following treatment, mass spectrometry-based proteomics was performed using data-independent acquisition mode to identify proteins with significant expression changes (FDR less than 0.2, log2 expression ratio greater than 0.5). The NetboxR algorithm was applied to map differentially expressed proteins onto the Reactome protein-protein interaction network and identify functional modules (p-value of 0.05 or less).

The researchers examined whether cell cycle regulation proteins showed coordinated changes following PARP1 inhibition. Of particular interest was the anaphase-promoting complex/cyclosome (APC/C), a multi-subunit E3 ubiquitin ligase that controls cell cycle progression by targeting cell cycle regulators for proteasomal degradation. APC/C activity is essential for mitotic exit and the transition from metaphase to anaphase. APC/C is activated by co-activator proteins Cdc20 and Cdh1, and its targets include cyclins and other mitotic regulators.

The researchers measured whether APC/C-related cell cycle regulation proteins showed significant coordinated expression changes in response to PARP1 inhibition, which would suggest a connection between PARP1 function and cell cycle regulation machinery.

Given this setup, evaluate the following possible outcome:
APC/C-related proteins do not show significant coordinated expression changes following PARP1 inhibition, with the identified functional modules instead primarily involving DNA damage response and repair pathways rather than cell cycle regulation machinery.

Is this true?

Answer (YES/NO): NO